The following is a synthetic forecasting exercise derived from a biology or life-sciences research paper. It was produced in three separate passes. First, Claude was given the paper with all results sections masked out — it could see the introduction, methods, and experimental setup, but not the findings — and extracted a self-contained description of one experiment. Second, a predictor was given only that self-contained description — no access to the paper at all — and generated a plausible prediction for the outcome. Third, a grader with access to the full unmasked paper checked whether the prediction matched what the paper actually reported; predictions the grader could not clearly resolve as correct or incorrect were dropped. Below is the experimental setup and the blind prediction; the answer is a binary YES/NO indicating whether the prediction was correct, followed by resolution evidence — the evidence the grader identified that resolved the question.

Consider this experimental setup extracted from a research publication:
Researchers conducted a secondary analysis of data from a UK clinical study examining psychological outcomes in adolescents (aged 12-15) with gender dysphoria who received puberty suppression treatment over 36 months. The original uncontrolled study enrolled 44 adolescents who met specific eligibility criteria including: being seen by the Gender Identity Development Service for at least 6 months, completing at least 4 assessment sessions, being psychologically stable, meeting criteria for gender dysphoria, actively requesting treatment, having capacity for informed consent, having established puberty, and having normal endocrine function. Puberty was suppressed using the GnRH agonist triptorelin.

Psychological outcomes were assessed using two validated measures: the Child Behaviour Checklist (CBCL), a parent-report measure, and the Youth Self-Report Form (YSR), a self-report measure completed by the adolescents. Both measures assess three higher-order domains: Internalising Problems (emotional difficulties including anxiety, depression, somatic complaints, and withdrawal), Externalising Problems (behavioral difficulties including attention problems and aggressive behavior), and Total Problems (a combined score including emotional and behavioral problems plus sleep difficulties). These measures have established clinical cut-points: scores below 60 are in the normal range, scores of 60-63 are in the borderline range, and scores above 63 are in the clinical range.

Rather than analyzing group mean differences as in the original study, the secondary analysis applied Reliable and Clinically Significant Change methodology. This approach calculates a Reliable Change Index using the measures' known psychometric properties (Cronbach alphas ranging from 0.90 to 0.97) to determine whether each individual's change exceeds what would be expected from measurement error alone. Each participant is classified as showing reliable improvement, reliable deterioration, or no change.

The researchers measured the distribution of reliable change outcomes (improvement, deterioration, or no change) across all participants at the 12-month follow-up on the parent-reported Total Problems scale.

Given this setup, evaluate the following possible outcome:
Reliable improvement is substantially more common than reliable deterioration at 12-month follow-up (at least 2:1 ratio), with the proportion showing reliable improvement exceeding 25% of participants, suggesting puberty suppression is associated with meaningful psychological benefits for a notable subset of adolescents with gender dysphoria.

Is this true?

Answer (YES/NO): NO